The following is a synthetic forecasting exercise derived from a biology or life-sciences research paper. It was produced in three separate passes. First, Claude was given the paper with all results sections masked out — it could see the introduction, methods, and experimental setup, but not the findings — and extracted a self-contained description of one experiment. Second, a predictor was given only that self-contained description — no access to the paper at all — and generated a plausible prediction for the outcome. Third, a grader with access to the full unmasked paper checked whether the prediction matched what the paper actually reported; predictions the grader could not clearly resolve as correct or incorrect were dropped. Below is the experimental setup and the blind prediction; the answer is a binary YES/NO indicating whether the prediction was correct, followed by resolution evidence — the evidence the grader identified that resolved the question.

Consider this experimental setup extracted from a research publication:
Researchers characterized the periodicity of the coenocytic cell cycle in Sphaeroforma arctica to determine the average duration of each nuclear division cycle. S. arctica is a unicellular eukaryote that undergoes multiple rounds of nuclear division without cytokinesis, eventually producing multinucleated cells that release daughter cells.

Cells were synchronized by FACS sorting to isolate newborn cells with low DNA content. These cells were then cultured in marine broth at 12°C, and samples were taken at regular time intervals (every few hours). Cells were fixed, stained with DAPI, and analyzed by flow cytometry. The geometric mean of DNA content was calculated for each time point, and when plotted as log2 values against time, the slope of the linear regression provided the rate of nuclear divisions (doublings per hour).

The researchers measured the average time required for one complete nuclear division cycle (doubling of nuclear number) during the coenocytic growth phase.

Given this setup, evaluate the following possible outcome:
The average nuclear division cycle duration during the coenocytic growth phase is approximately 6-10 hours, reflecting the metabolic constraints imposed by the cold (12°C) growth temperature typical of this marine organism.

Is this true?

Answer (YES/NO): NO